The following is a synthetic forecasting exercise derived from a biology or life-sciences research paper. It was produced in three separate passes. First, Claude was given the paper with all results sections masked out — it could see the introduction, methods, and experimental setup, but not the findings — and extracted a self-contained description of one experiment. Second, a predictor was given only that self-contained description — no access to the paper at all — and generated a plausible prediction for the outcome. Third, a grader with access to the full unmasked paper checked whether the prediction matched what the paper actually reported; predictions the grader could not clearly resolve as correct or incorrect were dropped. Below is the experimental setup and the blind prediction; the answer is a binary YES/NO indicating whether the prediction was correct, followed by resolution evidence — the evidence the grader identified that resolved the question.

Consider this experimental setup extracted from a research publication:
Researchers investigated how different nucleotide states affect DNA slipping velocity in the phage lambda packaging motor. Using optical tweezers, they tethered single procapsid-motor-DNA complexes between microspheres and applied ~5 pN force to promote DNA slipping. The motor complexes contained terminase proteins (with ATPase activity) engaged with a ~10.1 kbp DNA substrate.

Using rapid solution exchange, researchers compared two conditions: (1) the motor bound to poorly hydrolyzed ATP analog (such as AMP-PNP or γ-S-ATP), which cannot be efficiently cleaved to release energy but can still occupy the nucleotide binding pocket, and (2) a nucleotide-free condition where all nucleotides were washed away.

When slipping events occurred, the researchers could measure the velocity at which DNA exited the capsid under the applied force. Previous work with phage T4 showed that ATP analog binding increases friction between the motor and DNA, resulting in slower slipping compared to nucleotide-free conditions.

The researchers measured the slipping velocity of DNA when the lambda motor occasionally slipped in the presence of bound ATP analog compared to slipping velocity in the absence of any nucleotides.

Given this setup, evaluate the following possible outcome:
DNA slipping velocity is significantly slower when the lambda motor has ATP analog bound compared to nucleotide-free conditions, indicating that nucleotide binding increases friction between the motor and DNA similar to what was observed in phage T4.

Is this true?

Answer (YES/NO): YES